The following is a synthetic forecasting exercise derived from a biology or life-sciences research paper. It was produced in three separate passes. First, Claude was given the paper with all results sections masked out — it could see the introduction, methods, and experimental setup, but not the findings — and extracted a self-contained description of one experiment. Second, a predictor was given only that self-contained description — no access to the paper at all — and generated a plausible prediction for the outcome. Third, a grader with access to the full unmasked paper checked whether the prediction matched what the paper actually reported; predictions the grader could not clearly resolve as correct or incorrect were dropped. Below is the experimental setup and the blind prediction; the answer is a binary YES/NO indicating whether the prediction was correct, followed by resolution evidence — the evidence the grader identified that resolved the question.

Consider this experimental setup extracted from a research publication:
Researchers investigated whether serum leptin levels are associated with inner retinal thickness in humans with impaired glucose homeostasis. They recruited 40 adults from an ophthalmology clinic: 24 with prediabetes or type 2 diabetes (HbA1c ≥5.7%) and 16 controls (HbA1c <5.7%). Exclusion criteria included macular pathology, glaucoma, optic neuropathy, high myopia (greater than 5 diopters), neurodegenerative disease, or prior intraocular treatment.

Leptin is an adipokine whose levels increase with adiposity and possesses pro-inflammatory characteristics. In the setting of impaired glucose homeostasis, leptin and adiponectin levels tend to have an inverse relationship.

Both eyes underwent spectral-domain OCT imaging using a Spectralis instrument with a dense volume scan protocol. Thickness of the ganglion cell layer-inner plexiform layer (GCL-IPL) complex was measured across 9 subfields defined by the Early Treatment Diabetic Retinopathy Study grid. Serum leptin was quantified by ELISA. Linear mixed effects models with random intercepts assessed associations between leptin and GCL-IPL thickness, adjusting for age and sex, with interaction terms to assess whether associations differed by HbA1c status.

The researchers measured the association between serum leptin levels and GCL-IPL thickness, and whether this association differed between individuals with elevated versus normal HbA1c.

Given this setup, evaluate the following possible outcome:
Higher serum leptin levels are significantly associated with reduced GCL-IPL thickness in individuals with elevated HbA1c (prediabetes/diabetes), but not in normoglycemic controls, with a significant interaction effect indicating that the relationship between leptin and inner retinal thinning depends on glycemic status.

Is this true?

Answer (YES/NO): NO